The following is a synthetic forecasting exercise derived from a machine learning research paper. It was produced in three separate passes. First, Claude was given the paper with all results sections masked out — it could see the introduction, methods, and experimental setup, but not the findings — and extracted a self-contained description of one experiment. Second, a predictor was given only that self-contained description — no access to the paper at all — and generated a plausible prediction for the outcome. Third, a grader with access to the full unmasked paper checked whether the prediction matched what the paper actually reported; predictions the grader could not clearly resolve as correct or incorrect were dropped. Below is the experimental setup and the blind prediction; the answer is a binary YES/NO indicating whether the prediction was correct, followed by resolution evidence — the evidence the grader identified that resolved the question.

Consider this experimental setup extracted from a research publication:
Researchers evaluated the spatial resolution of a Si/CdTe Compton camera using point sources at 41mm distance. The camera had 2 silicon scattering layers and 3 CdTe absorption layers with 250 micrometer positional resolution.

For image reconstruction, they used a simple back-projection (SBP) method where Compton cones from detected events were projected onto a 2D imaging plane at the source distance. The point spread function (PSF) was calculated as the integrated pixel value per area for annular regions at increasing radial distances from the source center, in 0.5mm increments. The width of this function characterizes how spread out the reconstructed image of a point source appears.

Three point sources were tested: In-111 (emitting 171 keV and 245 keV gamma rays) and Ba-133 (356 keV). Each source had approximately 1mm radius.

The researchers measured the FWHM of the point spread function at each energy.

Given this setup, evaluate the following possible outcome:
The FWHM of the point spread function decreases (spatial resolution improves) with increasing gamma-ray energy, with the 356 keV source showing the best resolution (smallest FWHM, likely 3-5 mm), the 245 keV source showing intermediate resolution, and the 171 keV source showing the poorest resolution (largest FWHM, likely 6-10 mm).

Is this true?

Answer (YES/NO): NO